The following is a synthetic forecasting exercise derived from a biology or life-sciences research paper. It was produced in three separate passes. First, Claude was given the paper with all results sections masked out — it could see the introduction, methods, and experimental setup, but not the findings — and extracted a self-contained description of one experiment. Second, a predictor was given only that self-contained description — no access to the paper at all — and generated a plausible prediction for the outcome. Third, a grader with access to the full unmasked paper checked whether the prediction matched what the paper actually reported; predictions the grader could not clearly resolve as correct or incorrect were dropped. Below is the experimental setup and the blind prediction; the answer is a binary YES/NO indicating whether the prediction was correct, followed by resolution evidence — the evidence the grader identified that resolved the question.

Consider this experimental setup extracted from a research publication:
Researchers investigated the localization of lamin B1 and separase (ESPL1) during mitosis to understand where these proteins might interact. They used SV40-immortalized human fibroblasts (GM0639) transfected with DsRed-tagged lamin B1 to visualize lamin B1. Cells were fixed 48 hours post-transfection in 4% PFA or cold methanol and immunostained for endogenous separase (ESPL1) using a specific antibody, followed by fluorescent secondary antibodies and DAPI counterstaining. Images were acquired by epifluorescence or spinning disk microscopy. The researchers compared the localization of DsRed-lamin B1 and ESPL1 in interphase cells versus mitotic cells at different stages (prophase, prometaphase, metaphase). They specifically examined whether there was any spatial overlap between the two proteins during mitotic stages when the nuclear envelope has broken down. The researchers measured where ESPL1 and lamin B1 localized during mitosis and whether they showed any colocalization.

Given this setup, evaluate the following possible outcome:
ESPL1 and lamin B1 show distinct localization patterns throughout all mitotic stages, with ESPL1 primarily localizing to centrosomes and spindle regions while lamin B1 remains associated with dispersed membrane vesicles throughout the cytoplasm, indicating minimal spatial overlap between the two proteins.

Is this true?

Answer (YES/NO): NO